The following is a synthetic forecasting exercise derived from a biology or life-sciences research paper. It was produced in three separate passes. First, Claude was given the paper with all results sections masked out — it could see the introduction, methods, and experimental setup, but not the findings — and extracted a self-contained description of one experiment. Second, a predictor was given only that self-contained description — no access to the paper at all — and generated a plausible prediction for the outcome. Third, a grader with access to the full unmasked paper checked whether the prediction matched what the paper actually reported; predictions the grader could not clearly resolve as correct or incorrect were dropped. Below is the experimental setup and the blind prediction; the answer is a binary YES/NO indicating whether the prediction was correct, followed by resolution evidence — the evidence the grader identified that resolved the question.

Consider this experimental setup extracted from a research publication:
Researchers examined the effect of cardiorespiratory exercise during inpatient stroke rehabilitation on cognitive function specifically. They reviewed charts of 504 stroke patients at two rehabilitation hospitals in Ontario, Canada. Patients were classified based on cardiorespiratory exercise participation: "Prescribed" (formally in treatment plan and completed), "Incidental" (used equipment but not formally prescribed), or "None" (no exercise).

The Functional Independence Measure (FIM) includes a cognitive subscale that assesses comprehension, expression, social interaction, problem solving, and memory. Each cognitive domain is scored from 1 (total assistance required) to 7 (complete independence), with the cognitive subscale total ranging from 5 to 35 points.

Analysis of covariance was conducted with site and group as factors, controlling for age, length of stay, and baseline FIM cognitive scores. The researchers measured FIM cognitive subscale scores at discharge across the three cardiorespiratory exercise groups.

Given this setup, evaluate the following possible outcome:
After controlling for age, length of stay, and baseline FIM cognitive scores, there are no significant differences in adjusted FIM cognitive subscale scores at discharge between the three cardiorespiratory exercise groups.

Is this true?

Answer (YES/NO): NO